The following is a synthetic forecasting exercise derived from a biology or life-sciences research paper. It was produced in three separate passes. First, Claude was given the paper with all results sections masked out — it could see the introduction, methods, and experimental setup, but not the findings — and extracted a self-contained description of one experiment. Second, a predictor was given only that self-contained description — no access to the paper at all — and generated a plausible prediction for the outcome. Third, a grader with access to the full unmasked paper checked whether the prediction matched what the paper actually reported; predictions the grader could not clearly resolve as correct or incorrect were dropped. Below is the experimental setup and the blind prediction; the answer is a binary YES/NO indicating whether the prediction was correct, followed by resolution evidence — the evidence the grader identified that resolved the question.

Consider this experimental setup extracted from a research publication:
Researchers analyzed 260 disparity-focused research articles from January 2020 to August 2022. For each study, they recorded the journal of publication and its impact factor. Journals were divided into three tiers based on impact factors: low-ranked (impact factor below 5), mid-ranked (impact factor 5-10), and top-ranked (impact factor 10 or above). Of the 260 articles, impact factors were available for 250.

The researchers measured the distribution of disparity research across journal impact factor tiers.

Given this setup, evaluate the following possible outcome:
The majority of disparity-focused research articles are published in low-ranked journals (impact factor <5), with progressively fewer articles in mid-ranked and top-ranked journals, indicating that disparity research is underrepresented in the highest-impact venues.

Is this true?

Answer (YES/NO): NO